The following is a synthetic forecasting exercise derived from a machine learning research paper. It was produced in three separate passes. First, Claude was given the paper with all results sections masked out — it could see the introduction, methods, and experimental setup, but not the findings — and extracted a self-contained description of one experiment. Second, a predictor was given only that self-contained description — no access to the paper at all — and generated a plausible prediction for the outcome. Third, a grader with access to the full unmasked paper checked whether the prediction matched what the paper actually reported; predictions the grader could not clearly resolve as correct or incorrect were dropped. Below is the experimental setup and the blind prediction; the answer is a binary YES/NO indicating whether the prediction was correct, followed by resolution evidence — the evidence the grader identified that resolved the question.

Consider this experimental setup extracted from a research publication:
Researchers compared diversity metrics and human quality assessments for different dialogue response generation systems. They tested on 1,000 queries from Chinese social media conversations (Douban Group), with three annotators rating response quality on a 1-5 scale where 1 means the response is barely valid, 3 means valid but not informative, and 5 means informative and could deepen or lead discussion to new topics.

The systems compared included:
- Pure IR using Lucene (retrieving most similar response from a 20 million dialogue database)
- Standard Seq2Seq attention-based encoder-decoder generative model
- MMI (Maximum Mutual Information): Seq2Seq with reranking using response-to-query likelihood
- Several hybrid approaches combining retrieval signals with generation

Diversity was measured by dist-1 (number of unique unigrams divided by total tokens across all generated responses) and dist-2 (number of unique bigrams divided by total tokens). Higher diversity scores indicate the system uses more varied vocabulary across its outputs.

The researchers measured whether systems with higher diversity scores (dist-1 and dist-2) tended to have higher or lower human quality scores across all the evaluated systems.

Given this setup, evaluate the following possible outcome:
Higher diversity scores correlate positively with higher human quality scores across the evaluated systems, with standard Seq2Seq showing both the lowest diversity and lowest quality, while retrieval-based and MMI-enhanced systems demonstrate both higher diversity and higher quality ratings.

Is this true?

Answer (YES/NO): NO